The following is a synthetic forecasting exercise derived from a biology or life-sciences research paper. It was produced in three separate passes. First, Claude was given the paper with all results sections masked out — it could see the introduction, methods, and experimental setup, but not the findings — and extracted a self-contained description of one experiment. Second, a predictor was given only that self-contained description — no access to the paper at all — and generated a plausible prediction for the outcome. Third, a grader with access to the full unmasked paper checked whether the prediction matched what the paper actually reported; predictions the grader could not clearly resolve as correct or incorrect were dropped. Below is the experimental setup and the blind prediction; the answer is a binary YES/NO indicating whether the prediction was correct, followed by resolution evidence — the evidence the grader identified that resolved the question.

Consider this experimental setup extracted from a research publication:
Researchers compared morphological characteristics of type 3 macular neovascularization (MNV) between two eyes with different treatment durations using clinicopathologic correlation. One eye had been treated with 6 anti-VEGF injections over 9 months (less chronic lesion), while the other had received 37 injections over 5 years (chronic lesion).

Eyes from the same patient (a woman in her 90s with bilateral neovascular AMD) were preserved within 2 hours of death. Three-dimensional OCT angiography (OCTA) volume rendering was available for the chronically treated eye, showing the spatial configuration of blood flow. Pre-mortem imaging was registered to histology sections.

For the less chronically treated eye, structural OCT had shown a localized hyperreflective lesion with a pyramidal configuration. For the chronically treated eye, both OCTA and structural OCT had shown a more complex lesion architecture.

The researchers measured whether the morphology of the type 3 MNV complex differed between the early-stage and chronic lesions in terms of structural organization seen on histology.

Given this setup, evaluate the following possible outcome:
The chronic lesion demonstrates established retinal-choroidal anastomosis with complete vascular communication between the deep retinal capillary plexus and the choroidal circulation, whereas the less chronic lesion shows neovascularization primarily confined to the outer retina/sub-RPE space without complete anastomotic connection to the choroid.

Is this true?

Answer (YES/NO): NO